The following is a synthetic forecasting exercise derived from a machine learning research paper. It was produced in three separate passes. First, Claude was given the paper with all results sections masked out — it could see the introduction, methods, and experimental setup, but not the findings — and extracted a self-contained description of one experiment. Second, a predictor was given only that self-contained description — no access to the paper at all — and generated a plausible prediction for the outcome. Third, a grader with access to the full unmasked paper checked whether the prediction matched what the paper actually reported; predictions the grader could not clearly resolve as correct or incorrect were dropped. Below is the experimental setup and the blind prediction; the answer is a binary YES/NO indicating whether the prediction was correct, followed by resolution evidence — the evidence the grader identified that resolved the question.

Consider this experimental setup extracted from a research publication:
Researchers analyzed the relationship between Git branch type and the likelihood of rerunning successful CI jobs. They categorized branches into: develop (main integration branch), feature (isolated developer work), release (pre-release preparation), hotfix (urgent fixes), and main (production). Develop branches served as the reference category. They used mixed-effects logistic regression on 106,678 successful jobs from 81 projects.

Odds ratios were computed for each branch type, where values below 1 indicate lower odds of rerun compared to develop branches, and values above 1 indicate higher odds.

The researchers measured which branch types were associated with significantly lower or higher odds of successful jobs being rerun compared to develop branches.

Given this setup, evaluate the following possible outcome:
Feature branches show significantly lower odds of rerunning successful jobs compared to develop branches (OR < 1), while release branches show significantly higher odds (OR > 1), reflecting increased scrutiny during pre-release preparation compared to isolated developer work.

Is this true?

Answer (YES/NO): NO